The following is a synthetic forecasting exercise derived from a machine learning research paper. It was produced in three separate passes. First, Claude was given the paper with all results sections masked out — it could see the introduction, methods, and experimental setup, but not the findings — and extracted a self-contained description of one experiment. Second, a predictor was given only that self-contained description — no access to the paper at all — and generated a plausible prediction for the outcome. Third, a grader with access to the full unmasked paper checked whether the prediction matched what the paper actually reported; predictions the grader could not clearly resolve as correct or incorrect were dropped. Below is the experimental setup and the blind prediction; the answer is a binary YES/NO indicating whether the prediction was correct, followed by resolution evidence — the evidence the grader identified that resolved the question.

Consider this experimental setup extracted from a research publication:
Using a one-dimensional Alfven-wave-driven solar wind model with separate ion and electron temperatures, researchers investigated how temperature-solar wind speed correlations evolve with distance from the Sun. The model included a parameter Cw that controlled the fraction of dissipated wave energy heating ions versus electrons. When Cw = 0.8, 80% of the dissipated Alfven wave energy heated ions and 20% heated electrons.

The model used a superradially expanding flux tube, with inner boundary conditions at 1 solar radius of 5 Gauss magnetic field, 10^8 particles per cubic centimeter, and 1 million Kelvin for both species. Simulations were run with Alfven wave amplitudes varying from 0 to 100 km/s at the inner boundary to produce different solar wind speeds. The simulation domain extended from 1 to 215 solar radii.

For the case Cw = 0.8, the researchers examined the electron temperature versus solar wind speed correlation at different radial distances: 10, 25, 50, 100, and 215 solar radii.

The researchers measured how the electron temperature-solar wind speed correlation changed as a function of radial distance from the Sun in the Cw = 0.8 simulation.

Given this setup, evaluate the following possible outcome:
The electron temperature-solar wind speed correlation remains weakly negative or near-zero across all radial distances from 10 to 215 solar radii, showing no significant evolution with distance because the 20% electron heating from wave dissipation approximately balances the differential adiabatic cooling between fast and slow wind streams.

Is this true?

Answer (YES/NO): NO